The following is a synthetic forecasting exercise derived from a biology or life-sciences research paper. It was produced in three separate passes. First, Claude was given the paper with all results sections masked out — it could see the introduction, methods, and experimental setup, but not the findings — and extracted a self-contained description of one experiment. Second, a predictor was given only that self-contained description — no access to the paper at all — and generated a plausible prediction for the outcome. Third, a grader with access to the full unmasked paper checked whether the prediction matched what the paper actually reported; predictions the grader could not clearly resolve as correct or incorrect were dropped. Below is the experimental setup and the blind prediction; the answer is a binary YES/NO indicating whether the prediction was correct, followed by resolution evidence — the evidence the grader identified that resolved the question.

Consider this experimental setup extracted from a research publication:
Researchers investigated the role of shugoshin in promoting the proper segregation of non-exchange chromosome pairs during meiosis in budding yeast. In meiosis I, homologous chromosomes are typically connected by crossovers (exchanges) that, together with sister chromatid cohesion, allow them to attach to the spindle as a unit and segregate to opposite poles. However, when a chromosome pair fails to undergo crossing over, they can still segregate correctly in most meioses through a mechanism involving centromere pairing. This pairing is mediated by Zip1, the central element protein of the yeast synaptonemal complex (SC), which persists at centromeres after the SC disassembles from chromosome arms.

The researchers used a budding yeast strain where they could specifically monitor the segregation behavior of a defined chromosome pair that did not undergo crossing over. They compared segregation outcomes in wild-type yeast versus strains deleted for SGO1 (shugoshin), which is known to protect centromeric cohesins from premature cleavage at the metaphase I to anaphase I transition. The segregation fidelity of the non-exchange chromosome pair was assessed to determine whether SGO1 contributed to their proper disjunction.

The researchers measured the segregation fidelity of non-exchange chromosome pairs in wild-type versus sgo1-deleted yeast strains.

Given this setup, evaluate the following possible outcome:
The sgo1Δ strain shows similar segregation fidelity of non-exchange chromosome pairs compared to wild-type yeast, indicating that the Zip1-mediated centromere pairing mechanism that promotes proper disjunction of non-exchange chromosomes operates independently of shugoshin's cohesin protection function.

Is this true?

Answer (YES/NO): NO